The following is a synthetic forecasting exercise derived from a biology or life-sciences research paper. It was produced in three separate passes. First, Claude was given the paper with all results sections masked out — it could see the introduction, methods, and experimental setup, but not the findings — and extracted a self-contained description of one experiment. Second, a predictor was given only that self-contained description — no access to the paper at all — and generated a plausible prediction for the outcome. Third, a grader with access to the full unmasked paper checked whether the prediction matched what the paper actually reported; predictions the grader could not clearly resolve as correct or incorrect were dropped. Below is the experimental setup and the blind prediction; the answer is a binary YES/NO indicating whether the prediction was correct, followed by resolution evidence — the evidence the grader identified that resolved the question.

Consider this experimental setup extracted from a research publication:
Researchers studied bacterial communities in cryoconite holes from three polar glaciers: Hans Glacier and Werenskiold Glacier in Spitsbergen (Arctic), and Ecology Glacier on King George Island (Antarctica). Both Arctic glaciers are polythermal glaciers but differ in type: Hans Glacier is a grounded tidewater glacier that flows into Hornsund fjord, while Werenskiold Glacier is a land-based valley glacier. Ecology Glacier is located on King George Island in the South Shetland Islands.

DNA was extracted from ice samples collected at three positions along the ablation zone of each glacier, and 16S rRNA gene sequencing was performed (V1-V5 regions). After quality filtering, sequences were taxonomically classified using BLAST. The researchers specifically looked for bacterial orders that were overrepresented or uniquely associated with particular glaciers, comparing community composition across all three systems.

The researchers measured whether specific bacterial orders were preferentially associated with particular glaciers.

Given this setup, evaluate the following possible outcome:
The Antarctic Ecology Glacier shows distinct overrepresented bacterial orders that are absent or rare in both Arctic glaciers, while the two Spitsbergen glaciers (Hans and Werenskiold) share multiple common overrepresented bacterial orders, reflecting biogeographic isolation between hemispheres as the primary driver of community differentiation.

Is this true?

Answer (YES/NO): NO